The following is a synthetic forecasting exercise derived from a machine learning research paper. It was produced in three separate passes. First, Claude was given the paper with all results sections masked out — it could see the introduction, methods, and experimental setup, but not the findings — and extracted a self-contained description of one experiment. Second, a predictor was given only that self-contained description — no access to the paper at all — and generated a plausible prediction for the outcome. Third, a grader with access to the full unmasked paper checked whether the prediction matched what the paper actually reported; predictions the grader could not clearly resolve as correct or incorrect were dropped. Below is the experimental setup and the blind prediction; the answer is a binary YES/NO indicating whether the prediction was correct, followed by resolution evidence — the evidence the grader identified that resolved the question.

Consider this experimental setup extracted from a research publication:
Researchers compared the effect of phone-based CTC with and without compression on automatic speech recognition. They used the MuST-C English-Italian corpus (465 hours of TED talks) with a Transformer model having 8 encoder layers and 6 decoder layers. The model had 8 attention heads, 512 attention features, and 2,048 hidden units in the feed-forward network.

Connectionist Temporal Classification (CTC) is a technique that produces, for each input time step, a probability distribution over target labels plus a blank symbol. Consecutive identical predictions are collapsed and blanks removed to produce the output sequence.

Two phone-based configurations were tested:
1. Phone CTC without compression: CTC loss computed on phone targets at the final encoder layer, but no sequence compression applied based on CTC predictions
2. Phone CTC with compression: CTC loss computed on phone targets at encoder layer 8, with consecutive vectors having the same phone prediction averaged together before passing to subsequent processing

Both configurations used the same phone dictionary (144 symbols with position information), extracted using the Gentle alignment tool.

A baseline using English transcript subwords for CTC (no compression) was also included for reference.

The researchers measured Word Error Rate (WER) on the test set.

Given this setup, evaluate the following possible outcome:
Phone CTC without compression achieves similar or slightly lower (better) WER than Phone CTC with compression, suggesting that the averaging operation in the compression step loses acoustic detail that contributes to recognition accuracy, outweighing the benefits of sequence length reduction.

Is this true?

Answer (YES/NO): YES